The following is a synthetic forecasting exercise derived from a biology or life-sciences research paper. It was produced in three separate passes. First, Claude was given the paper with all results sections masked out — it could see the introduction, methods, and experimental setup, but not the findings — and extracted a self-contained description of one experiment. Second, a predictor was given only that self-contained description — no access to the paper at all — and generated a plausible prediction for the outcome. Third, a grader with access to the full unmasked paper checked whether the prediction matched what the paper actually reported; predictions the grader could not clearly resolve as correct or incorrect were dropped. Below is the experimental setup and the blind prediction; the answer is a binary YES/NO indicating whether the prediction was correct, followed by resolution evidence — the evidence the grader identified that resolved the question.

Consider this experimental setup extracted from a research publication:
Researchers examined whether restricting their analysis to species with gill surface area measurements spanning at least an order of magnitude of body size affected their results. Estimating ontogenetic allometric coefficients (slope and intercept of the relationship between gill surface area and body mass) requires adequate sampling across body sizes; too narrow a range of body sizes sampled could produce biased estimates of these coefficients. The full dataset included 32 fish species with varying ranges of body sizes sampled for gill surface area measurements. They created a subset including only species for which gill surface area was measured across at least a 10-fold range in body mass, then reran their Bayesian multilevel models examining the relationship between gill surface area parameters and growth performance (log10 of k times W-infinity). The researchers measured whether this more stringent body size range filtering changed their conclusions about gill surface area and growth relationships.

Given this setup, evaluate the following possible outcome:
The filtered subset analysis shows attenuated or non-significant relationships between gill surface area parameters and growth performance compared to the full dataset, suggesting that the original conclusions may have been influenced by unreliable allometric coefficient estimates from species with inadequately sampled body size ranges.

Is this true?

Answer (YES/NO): NO